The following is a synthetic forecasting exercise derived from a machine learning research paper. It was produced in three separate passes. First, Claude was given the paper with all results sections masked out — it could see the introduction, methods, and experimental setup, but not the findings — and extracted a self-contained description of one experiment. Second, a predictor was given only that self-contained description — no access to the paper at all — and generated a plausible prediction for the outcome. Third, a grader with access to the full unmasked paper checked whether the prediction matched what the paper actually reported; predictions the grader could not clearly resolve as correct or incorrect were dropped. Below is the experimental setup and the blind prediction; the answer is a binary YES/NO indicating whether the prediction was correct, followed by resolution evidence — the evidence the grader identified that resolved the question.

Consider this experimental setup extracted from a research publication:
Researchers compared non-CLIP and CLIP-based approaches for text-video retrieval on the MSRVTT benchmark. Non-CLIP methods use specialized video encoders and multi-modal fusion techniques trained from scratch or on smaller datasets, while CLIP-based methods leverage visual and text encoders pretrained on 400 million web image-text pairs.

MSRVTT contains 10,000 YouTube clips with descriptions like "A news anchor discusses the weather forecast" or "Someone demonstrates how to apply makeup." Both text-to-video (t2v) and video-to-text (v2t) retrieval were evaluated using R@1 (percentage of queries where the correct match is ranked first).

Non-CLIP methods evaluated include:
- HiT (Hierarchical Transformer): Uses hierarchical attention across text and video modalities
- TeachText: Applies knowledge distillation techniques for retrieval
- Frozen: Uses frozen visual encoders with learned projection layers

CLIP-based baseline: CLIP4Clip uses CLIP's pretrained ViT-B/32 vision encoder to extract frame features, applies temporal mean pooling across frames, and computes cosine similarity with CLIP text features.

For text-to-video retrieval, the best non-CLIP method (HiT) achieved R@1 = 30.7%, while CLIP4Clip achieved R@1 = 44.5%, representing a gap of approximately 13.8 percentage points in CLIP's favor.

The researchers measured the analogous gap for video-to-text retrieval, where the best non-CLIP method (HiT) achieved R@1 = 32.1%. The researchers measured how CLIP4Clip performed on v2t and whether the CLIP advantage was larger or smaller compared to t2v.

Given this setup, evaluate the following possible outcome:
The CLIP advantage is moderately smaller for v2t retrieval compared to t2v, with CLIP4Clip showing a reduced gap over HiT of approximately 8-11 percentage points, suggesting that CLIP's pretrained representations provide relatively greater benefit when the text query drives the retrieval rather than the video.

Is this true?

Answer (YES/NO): YES